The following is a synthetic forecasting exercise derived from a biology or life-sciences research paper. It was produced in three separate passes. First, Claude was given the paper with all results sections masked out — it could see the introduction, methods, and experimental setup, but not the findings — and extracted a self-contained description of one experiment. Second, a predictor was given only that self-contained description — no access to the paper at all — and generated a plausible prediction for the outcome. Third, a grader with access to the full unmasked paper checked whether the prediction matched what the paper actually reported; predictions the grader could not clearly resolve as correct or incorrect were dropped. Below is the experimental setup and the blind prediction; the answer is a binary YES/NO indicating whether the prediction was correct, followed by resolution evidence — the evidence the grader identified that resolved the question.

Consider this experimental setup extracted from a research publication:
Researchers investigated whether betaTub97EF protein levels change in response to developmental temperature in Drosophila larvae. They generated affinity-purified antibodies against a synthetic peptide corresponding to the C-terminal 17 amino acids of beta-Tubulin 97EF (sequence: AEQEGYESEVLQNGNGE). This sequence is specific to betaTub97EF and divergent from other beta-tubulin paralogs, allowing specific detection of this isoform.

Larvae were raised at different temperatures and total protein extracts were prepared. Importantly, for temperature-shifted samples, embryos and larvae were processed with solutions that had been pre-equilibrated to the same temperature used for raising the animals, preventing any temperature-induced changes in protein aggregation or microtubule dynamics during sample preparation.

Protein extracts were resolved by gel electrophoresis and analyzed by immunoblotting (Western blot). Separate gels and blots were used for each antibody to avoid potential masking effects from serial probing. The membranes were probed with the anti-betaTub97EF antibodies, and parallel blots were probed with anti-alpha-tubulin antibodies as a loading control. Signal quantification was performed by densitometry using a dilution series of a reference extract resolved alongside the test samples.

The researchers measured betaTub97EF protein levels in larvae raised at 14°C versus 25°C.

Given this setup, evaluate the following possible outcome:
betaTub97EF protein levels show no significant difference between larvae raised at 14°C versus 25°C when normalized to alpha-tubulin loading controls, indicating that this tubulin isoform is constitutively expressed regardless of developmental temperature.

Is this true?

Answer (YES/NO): NO